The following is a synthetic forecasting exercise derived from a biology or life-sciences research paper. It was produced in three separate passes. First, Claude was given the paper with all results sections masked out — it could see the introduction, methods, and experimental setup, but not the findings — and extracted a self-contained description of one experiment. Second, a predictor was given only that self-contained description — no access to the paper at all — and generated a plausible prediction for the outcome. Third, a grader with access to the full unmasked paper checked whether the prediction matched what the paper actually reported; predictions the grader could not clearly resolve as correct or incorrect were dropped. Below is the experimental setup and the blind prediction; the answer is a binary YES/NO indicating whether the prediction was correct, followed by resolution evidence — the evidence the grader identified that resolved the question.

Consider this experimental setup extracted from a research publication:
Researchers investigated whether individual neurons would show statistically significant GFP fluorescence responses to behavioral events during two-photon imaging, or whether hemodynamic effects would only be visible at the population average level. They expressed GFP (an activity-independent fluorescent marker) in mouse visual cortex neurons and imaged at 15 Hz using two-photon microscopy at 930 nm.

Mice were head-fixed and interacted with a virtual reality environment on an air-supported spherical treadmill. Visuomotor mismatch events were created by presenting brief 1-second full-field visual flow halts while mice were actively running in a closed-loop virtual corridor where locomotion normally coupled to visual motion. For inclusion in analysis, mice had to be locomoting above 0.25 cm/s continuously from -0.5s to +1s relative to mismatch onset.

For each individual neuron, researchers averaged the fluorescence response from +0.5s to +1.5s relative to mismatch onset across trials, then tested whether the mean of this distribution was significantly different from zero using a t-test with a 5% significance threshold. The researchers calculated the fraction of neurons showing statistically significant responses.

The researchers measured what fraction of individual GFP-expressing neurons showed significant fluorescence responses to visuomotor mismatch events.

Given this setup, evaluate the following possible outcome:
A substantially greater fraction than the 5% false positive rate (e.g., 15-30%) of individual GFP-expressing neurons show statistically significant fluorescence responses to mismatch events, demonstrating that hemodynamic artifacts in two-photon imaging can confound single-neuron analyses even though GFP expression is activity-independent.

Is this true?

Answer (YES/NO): NO